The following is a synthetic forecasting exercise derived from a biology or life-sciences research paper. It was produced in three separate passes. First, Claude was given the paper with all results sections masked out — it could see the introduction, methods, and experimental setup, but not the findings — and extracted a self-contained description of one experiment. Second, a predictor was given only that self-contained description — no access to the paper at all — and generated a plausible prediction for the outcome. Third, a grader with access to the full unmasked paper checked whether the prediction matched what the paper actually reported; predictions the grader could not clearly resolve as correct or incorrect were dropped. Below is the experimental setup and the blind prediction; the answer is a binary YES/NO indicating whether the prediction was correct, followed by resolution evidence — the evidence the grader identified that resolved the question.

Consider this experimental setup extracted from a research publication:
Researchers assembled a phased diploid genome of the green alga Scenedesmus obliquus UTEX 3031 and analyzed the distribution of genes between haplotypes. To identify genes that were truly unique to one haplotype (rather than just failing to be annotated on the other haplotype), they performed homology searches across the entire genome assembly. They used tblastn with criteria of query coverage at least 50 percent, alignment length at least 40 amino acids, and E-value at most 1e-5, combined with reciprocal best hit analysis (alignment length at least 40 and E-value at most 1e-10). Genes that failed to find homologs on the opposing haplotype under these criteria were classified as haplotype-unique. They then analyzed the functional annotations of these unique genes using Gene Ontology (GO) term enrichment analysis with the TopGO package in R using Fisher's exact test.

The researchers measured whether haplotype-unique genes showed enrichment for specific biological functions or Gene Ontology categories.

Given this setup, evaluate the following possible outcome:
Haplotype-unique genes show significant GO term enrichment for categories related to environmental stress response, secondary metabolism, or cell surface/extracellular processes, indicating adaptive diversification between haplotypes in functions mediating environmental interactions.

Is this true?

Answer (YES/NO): NO